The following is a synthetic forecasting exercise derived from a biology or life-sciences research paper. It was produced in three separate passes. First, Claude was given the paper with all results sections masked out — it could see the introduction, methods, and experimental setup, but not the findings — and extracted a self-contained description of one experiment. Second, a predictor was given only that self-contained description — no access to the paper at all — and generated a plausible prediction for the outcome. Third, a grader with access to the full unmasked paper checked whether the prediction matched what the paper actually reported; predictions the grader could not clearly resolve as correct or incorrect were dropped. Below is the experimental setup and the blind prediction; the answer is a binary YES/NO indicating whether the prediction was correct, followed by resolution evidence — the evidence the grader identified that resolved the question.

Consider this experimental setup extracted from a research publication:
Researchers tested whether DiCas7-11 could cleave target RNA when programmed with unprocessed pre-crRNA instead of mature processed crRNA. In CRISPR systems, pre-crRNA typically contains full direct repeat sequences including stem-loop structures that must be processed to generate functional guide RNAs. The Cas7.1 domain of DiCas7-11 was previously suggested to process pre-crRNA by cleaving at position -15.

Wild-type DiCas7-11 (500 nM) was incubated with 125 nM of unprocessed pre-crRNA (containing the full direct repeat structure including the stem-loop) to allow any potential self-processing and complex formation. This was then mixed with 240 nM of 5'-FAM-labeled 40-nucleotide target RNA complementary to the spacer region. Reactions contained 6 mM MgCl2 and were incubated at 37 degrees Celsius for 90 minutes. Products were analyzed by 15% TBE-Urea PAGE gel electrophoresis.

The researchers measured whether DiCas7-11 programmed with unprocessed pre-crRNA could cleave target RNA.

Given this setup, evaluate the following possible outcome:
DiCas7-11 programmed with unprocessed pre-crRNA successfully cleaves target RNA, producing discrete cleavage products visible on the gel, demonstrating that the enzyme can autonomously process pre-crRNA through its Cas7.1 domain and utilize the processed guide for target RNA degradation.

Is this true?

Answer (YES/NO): NO